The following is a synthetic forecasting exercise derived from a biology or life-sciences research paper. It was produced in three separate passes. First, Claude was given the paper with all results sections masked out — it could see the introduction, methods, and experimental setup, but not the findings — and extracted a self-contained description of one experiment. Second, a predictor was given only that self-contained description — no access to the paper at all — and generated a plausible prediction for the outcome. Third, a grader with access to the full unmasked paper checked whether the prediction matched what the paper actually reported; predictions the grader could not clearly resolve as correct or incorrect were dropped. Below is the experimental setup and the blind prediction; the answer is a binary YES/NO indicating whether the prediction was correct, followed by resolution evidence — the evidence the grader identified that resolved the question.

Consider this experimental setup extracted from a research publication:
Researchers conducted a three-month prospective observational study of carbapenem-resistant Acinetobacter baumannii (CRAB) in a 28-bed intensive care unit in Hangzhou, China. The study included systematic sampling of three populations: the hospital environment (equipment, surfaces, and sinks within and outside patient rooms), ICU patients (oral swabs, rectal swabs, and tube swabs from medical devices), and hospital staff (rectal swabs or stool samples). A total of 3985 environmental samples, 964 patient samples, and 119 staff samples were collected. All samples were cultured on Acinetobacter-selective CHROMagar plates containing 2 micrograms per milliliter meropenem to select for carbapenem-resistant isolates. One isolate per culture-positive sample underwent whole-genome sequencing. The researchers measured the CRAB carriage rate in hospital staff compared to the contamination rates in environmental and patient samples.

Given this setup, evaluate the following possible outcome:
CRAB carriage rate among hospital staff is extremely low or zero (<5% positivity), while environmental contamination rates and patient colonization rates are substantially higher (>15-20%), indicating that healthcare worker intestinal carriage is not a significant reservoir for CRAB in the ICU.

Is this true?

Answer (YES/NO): NO